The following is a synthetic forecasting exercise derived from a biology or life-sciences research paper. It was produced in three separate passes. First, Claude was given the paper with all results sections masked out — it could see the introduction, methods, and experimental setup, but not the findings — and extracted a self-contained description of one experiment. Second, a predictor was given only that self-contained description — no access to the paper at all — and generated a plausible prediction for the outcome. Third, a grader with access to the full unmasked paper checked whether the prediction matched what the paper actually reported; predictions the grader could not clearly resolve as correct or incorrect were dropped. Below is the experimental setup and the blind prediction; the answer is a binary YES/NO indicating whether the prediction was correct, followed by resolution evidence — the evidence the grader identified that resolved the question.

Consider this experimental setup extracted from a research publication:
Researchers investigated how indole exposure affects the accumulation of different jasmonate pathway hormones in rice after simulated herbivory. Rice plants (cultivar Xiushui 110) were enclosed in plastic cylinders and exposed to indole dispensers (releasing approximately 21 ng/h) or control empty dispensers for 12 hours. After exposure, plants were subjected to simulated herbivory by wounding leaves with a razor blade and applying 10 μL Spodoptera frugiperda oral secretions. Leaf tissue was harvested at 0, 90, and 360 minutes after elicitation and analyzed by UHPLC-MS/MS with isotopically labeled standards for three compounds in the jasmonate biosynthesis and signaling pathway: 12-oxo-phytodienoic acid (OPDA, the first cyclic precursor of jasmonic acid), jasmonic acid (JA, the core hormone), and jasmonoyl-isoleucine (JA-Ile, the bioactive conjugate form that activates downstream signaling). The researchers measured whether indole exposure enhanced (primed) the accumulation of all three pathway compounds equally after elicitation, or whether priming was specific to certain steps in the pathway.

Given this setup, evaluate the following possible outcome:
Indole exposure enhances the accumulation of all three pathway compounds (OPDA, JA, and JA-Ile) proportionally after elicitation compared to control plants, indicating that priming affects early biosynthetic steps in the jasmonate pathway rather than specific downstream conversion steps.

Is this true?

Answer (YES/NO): NO